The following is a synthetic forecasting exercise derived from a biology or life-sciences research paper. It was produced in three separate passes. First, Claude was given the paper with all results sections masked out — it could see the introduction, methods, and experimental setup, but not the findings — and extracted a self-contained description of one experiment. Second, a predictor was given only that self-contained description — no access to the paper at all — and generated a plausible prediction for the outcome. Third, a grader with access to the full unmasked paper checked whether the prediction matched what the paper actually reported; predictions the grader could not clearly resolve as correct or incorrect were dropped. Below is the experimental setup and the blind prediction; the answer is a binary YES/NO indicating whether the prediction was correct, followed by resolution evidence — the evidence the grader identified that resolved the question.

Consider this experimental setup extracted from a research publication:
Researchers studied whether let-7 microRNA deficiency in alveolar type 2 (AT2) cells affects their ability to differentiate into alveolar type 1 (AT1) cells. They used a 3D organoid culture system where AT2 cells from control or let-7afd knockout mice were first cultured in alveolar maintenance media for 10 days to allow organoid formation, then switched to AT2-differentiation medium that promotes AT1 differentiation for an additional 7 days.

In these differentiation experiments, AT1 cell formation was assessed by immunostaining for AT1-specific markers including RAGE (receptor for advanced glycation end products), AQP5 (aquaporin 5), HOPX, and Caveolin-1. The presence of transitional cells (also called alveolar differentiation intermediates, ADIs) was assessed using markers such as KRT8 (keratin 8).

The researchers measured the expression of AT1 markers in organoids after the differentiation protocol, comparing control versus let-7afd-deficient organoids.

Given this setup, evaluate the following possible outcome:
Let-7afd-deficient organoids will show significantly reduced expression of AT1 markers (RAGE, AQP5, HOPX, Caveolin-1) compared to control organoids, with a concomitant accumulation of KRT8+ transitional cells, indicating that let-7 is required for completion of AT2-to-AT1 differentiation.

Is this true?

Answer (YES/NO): YES